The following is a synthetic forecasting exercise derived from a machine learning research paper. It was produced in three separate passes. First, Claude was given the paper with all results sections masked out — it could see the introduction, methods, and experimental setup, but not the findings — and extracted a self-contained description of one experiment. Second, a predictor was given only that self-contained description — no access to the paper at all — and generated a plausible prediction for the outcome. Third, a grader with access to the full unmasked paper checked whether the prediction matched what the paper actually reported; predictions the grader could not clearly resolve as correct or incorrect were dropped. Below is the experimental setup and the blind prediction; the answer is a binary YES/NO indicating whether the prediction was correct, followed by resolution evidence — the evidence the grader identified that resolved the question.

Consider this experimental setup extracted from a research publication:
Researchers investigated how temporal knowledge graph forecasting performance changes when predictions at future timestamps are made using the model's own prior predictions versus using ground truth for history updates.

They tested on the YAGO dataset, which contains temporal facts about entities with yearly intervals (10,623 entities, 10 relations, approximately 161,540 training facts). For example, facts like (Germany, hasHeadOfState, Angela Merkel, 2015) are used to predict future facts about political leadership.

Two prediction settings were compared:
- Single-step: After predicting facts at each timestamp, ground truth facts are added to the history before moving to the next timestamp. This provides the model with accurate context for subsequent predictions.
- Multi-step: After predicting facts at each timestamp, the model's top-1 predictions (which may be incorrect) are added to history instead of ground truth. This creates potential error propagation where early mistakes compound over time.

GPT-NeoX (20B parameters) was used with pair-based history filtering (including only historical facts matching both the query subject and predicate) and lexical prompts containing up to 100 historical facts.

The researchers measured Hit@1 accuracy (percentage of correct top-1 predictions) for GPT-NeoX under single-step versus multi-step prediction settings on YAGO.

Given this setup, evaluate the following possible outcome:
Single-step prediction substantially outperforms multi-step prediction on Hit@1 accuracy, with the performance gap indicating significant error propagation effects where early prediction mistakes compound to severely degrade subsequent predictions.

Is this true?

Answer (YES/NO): NO